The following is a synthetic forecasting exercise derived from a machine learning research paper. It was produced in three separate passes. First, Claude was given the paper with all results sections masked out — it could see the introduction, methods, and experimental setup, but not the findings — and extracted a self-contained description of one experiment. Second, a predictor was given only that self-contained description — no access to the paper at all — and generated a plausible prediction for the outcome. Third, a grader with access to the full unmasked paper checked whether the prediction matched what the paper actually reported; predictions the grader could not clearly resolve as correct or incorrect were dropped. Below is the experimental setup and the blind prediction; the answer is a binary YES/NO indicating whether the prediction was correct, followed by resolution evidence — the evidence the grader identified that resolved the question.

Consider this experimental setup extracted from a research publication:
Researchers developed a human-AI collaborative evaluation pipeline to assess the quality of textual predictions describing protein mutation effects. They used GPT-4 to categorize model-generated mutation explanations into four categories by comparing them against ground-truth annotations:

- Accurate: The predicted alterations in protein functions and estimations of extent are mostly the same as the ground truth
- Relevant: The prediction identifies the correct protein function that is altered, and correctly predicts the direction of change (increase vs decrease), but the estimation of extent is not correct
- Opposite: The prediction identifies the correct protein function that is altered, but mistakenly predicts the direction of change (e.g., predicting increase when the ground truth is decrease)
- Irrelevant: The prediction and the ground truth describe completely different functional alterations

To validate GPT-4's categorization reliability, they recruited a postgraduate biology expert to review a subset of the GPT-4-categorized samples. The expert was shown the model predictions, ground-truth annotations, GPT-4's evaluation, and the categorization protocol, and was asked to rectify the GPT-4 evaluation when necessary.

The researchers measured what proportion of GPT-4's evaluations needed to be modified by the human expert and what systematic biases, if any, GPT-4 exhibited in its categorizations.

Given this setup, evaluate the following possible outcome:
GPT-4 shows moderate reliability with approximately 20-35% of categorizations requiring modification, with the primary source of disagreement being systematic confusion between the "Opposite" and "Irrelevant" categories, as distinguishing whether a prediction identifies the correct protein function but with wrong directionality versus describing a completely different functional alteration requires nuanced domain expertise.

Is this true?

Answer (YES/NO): NO